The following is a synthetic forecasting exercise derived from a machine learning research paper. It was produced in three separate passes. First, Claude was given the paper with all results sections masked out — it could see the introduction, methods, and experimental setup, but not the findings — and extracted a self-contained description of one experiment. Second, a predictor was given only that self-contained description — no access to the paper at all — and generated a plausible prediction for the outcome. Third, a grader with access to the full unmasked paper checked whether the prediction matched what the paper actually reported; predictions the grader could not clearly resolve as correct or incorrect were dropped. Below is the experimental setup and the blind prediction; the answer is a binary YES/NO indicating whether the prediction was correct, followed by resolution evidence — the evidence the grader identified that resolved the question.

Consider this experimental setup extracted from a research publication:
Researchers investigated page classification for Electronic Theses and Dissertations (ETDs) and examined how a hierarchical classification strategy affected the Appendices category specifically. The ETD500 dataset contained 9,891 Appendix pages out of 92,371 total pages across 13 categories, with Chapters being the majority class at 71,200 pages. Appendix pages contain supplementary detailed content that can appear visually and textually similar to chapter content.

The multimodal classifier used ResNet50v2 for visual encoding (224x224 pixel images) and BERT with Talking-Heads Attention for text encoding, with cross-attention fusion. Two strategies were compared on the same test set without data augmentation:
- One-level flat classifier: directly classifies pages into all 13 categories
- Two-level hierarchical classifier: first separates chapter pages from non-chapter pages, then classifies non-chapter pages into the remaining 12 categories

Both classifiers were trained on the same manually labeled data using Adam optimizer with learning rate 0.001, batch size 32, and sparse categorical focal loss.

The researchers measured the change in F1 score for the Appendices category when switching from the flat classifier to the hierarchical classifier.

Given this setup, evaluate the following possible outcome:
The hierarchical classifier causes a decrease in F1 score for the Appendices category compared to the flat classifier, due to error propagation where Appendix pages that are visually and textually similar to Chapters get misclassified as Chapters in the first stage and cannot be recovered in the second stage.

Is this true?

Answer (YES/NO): NO